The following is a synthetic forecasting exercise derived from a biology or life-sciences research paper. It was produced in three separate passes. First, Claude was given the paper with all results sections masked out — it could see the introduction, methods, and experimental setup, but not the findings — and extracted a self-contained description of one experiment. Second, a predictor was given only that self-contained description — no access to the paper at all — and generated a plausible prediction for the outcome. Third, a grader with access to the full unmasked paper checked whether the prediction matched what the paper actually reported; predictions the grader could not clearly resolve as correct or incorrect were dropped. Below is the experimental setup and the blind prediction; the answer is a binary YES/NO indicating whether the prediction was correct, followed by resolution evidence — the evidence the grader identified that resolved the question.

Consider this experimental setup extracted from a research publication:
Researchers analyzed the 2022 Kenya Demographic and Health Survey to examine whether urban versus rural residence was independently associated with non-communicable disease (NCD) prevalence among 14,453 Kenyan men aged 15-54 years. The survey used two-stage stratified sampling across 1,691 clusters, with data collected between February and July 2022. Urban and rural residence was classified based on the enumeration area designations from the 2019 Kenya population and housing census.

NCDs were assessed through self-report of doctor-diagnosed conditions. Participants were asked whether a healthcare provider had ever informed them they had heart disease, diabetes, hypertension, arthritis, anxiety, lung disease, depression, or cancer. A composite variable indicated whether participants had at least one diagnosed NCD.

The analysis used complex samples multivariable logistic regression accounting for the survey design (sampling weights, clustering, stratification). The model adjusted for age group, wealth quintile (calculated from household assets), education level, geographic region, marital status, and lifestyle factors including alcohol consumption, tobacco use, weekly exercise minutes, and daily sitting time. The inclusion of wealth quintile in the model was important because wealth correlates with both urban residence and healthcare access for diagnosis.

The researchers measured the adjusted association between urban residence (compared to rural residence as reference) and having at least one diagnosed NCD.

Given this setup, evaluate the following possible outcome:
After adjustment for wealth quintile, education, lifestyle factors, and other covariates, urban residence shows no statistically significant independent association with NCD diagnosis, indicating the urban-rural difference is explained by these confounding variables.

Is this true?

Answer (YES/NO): NO